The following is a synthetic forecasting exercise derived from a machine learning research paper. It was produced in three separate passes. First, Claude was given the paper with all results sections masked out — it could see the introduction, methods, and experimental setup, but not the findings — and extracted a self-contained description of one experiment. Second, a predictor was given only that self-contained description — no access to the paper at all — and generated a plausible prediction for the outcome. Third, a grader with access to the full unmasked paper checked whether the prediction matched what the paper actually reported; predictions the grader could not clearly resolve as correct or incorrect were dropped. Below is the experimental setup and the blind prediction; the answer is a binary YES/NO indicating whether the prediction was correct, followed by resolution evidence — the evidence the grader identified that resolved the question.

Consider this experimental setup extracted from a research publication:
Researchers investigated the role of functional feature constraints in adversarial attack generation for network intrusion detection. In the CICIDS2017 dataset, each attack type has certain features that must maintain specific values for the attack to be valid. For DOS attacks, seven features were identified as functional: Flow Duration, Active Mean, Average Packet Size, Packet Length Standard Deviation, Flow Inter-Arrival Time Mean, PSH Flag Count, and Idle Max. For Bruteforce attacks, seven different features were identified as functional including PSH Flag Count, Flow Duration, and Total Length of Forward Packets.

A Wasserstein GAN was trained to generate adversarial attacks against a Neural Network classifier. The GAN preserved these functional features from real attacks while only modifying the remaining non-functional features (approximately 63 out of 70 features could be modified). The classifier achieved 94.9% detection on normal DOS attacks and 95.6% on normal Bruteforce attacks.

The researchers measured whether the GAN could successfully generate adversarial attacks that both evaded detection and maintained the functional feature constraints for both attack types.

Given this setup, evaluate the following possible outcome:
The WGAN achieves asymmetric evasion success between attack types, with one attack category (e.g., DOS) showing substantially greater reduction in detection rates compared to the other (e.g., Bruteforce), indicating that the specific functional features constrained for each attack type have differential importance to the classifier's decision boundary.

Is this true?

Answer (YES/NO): NO